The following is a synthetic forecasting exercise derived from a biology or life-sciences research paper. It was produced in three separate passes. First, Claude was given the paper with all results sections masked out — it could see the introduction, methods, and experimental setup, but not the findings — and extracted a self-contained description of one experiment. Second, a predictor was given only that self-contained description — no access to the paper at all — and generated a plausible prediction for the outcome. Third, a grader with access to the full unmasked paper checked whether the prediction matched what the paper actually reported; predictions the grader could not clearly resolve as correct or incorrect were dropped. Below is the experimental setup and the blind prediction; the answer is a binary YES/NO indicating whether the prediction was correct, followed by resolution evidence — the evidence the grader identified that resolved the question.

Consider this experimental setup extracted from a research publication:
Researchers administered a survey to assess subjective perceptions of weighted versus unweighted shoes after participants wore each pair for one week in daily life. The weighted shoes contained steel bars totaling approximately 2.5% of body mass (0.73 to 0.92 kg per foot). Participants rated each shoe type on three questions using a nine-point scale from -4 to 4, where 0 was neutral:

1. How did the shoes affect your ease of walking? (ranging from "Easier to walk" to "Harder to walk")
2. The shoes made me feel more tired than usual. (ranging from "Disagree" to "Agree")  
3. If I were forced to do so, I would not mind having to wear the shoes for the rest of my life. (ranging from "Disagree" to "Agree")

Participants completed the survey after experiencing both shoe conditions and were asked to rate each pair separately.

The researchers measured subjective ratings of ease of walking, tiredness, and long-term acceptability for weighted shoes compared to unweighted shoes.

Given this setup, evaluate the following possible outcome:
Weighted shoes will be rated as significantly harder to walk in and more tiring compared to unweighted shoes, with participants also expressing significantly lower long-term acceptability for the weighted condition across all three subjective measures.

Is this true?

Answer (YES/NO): YES